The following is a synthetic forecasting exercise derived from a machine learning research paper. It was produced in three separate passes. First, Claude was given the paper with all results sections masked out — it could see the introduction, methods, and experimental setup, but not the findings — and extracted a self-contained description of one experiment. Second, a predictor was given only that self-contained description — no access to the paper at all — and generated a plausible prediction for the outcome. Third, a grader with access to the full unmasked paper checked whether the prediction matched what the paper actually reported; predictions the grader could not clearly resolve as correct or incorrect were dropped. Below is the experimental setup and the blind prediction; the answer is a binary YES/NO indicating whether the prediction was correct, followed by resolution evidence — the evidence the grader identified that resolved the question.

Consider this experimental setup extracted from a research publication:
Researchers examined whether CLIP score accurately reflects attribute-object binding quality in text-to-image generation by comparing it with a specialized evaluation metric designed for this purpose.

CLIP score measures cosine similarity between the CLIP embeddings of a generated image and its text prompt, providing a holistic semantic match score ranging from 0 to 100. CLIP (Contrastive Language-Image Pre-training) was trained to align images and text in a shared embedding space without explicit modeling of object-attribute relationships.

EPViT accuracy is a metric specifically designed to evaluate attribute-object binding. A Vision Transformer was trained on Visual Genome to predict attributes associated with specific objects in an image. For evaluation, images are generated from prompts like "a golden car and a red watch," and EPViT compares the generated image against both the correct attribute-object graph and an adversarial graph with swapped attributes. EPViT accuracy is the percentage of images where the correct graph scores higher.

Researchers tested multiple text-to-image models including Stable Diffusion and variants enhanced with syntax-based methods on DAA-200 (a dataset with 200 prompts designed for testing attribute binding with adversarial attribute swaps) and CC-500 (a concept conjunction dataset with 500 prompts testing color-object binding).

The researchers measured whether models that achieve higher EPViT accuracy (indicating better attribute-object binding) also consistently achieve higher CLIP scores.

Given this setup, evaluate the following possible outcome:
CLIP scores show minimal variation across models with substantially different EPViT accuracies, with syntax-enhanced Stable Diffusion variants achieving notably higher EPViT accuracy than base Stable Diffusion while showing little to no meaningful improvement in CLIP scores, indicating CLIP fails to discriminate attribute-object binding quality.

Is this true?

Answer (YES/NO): YES